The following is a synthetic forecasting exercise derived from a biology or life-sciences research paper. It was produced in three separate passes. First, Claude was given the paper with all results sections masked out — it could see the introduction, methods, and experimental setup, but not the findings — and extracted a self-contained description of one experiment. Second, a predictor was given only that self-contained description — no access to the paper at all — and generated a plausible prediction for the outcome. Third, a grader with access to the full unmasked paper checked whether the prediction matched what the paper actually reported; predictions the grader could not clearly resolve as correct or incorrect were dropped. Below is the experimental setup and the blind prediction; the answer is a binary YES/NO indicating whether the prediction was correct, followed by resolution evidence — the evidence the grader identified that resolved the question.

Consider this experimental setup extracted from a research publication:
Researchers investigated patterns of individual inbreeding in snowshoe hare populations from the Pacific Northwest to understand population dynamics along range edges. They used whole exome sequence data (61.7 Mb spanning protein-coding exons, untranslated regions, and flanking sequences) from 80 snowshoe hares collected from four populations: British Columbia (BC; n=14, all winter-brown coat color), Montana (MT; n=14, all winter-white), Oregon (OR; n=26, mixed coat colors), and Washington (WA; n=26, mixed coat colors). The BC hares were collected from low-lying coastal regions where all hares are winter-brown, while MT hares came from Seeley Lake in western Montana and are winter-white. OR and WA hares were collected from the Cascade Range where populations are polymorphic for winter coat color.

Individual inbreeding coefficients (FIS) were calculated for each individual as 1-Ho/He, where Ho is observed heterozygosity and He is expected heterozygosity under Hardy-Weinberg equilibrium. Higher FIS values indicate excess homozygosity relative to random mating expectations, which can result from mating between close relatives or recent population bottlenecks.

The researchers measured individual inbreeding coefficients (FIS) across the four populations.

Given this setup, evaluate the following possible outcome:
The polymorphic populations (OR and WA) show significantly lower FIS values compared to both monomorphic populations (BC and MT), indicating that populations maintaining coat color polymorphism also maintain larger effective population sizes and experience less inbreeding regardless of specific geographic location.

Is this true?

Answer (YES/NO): NO